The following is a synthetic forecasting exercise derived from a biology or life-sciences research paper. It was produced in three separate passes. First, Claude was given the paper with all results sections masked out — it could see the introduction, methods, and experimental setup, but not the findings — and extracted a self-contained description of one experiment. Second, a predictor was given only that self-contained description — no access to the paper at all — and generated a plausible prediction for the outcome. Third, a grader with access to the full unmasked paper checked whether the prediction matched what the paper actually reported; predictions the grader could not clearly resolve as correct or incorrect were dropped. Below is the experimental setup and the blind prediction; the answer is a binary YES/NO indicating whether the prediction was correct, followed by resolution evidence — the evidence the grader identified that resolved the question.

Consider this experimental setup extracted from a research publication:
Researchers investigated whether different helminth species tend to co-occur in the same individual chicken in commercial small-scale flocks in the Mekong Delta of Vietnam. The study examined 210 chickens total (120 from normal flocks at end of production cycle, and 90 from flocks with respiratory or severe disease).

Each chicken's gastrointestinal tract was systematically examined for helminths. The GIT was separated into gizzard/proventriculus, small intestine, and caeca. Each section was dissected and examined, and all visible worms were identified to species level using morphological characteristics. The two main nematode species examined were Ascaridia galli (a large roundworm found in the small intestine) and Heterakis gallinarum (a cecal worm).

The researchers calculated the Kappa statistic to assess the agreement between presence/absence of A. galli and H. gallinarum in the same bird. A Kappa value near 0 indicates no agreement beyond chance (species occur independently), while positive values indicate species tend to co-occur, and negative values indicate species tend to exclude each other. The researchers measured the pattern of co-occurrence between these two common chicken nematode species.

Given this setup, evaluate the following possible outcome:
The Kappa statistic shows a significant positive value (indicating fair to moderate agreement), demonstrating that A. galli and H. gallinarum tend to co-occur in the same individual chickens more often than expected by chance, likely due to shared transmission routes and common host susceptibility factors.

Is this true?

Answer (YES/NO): YES